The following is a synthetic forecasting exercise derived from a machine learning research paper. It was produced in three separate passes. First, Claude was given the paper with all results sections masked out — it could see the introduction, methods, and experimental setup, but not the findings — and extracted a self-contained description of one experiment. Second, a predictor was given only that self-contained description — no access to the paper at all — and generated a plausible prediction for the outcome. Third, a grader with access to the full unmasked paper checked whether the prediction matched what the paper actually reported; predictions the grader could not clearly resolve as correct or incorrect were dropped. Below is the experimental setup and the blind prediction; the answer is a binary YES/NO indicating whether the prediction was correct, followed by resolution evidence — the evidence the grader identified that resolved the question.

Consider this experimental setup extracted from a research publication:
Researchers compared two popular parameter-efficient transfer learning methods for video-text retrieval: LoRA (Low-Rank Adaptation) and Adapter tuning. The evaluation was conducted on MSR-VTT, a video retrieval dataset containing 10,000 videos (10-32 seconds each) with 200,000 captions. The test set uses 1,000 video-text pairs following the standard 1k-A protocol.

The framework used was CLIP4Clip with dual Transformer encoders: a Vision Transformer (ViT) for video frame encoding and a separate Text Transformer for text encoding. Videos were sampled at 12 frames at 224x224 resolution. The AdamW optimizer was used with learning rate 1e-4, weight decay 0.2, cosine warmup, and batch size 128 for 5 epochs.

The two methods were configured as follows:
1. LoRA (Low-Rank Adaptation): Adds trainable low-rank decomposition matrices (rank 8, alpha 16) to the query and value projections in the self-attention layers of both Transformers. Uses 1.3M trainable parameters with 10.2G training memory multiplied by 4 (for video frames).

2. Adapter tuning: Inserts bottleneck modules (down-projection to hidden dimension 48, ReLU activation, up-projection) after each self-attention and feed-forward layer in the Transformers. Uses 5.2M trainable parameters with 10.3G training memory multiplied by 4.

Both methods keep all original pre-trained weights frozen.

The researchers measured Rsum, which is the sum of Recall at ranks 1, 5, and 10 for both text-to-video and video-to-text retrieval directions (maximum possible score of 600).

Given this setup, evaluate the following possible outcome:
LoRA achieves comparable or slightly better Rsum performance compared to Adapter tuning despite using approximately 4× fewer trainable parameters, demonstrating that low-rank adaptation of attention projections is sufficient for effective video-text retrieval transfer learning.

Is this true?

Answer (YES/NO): YES